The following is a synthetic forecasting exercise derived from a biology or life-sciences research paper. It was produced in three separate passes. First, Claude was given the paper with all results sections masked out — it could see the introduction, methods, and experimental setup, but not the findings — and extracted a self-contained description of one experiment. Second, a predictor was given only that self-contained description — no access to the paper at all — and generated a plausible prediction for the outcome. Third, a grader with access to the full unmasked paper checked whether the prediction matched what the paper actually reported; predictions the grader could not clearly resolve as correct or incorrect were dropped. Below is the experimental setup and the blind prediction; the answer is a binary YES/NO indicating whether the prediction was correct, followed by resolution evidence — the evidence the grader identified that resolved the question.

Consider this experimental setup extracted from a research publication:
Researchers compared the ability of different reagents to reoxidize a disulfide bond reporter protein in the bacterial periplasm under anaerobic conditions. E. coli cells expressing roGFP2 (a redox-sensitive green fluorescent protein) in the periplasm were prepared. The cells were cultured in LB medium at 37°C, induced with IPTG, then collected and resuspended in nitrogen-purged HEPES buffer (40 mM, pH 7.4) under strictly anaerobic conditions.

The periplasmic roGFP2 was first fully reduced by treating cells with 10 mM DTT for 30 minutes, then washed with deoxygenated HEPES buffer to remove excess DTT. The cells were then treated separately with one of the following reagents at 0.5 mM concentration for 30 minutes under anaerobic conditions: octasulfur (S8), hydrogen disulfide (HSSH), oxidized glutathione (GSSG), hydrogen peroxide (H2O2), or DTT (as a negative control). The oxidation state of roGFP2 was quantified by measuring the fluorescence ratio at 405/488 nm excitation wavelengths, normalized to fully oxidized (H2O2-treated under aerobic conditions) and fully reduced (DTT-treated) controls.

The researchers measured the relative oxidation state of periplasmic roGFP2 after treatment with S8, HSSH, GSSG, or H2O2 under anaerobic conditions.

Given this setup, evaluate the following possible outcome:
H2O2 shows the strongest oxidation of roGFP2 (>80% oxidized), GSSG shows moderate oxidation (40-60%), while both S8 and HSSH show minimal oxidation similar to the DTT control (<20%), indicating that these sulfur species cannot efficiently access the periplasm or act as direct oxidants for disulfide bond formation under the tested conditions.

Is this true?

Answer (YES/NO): NO